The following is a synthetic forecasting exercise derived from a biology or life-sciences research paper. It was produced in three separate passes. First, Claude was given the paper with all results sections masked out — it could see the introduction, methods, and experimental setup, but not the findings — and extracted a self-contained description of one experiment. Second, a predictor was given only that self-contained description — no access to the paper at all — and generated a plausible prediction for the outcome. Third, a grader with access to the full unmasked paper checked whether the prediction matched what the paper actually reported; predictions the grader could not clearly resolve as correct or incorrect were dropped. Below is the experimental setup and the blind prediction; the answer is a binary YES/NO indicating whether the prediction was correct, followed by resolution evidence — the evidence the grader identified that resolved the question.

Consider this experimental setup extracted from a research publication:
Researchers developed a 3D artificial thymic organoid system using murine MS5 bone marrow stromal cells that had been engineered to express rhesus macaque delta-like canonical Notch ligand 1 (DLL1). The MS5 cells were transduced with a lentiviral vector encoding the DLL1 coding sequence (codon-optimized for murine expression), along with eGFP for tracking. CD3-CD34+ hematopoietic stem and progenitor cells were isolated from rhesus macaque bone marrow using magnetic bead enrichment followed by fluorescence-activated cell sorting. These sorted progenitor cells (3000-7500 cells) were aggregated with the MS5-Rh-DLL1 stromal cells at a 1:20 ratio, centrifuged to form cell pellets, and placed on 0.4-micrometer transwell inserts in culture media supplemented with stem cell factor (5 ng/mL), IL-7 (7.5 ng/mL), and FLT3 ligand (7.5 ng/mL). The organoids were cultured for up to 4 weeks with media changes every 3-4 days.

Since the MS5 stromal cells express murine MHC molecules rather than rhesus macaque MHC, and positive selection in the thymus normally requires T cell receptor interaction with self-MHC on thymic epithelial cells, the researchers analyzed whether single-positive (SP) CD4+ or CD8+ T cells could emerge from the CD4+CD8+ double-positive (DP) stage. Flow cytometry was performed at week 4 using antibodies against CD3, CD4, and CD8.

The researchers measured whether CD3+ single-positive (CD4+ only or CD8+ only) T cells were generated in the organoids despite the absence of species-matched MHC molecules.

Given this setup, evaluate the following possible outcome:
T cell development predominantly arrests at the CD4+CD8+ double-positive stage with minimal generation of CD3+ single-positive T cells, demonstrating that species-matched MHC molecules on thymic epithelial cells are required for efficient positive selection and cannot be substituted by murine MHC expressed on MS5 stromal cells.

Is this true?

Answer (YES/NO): NO